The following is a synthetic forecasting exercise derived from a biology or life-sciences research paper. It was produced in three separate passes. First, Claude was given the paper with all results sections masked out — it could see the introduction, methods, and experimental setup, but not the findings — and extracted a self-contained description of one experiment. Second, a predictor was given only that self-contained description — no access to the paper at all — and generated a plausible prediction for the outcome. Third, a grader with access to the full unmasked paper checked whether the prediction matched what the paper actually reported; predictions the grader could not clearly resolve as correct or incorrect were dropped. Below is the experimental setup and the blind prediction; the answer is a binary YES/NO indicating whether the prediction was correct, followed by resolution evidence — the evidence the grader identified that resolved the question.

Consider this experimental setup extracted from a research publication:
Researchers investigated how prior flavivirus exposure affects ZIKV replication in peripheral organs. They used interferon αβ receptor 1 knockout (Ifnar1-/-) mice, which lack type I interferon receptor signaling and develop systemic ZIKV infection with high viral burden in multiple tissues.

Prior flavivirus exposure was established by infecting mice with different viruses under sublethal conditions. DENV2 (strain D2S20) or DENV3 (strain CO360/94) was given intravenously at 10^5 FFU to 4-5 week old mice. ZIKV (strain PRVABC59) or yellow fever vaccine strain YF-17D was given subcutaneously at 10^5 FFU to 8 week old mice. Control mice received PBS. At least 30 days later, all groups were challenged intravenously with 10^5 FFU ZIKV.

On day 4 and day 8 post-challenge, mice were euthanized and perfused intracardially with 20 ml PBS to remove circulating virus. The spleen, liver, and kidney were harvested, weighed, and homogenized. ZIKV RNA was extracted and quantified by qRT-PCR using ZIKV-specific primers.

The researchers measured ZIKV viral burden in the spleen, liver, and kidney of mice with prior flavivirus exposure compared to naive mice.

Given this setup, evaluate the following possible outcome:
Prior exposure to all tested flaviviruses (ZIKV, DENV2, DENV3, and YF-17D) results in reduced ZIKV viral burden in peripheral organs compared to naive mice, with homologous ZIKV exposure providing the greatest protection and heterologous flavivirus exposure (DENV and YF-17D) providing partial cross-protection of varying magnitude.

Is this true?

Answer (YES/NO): YES